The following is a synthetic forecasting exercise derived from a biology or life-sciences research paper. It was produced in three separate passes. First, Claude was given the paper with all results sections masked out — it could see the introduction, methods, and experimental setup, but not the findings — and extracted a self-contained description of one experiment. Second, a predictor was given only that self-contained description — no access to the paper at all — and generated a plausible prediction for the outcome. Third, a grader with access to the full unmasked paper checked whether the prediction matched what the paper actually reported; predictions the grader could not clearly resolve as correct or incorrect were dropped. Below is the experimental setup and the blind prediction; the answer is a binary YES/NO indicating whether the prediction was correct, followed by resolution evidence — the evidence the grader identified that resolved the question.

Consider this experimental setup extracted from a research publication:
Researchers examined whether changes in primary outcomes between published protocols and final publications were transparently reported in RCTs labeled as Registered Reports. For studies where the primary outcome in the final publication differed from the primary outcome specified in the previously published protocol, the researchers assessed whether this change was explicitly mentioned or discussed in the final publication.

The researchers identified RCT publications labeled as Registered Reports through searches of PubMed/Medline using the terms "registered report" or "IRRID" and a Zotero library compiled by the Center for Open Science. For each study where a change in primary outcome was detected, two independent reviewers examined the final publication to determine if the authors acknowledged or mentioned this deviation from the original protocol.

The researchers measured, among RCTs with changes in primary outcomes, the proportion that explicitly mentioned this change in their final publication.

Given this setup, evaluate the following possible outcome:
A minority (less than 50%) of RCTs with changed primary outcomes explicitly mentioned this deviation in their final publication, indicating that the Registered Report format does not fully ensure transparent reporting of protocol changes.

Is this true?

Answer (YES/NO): YES